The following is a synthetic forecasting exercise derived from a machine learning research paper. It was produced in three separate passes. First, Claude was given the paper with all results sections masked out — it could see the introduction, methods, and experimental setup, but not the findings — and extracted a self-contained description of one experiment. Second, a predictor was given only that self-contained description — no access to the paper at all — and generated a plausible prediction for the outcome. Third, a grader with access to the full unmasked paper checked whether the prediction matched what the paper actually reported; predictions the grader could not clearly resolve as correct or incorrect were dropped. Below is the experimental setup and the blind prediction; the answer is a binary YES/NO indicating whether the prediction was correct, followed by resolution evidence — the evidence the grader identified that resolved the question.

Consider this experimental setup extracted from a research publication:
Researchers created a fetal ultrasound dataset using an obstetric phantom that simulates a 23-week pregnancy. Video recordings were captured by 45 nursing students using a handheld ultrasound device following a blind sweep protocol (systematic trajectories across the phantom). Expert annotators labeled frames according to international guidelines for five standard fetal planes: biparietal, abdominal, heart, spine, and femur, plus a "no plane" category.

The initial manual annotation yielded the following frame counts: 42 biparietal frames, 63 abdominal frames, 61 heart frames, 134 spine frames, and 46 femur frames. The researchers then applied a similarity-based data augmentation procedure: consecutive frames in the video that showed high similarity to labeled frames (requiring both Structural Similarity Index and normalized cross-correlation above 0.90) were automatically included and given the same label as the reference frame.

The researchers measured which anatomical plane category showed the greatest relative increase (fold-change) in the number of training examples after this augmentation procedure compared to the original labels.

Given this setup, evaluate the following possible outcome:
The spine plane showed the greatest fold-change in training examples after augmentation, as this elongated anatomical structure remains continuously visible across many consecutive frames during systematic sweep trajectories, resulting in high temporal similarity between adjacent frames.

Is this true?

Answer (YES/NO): NO